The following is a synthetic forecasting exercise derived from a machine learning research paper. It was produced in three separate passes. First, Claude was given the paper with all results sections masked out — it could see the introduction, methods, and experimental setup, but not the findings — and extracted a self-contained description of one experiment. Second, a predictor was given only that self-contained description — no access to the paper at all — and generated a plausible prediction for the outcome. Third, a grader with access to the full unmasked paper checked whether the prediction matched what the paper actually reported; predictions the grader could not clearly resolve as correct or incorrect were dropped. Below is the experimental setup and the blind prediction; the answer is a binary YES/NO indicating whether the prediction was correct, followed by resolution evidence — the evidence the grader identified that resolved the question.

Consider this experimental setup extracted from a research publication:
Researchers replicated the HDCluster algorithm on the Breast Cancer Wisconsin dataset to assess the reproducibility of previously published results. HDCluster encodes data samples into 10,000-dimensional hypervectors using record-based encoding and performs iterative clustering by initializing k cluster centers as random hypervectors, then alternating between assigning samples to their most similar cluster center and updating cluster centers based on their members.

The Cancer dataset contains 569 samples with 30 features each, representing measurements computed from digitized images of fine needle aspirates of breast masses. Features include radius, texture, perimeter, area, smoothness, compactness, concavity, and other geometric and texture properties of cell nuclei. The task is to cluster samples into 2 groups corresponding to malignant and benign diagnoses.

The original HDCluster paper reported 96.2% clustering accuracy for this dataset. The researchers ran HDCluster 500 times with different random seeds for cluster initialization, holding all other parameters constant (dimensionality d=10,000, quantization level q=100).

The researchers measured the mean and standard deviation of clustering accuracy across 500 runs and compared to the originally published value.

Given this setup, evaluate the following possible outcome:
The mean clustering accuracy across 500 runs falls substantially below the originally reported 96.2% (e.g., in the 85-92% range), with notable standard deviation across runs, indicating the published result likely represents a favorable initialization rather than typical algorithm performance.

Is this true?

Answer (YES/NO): YES